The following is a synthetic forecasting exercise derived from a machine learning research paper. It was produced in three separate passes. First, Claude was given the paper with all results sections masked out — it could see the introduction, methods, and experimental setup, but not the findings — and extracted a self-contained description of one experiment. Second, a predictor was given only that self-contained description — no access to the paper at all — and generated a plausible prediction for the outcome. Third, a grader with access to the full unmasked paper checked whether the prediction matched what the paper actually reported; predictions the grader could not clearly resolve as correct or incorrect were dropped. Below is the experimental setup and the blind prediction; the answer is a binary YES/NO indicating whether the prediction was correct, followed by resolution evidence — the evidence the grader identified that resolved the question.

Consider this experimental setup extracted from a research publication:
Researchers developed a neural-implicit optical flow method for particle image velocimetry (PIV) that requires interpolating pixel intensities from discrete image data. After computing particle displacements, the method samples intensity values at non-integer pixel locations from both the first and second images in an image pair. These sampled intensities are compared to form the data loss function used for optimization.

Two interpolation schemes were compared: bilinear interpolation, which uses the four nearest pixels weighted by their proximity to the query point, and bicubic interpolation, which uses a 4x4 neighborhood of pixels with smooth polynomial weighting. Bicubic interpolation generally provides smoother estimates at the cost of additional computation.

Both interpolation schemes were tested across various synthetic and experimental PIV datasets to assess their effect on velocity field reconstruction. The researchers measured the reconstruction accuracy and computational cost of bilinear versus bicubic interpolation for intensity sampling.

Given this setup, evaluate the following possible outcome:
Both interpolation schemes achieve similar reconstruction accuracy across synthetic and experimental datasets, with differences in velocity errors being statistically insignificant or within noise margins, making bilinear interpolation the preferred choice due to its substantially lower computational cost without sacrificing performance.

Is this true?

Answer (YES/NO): YES